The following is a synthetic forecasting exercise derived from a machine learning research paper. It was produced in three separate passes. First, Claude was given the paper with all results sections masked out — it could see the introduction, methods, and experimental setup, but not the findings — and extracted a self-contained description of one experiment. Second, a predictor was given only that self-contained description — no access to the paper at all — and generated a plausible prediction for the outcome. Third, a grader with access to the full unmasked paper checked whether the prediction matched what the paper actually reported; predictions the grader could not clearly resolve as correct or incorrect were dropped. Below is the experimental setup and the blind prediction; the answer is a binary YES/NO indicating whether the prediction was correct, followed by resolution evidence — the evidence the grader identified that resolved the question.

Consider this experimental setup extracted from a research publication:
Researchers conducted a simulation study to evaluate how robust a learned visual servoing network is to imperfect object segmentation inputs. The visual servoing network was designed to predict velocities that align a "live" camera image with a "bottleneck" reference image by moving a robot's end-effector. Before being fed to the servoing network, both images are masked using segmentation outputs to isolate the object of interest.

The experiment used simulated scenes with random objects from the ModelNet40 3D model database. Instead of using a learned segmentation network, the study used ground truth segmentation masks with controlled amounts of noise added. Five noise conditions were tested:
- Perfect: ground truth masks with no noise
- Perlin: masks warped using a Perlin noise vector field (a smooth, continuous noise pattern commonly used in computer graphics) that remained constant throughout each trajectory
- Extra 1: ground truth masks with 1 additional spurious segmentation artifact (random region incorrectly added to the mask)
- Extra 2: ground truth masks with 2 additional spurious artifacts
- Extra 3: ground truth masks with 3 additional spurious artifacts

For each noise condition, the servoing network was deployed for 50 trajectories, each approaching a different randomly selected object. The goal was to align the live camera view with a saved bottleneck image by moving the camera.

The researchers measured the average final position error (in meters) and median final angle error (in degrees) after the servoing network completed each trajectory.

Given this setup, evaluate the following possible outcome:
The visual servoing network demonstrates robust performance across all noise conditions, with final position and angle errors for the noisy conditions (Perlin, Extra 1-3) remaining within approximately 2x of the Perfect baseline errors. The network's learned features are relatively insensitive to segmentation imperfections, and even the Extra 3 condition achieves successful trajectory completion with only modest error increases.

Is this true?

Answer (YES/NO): NO